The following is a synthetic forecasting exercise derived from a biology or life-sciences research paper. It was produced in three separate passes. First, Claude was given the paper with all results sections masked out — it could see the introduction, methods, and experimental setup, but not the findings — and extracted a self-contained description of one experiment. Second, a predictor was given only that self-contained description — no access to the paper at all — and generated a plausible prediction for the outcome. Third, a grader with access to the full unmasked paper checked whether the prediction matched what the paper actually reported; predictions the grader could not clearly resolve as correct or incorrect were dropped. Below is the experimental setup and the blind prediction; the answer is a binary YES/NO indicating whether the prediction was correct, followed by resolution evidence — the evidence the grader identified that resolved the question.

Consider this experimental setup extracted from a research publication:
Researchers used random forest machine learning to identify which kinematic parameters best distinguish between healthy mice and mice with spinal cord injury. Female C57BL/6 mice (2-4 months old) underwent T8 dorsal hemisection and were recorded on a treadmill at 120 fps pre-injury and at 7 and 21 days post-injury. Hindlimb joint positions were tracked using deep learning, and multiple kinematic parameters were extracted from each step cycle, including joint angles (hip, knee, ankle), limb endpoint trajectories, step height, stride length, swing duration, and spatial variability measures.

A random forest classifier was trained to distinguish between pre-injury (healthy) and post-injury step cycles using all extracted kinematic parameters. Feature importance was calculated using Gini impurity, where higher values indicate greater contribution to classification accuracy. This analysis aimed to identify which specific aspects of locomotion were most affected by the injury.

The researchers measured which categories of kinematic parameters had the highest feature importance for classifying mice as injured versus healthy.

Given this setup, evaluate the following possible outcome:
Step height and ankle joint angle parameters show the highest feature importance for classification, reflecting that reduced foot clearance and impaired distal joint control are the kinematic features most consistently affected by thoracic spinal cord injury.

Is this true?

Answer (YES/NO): NO